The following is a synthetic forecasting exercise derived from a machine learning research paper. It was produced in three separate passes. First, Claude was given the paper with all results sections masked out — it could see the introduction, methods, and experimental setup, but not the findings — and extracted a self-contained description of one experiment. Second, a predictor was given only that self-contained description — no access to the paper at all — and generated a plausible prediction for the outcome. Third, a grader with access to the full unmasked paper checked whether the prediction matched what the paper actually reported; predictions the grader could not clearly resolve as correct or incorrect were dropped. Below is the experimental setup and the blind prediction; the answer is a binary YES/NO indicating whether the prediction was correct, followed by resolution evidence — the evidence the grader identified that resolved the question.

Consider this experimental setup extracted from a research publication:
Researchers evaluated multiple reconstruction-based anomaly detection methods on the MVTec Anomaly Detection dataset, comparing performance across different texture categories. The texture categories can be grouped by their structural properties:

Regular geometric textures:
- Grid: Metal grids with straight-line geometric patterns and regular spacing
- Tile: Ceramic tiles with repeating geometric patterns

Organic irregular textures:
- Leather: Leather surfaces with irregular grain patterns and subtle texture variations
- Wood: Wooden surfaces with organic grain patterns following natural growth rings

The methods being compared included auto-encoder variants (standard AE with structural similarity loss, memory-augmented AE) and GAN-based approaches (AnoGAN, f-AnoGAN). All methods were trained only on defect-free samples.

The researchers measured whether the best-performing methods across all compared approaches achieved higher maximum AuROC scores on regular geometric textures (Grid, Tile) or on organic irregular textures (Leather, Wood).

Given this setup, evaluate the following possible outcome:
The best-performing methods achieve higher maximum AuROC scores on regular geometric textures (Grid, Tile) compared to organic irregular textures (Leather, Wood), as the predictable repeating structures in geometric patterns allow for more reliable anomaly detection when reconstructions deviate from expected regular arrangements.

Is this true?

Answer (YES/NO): NO